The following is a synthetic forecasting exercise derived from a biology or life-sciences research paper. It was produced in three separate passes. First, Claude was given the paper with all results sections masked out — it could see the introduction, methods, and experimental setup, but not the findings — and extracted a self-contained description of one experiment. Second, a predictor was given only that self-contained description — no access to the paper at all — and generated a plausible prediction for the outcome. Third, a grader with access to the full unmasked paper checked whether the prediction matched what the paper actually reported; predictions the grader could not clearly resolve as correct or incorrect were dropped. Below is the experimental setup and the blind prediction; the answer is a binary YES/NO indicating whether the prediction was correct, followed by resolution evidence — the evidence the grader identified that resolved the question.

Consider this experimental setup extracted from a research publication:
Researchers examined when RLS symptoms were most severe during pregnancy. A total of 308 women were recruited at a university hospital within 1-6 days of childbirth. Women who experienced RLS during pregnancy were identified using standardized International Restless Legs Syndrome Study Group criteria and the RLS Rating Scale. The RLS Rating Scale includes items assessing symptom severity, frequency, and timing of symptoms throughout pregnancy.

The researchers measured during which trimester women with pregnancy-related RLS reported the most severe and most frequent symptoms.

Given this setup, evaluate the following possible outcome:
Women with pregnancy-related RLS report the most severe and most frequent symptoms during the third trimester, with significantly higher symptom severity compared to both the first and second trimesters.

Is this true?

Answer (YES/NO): NO